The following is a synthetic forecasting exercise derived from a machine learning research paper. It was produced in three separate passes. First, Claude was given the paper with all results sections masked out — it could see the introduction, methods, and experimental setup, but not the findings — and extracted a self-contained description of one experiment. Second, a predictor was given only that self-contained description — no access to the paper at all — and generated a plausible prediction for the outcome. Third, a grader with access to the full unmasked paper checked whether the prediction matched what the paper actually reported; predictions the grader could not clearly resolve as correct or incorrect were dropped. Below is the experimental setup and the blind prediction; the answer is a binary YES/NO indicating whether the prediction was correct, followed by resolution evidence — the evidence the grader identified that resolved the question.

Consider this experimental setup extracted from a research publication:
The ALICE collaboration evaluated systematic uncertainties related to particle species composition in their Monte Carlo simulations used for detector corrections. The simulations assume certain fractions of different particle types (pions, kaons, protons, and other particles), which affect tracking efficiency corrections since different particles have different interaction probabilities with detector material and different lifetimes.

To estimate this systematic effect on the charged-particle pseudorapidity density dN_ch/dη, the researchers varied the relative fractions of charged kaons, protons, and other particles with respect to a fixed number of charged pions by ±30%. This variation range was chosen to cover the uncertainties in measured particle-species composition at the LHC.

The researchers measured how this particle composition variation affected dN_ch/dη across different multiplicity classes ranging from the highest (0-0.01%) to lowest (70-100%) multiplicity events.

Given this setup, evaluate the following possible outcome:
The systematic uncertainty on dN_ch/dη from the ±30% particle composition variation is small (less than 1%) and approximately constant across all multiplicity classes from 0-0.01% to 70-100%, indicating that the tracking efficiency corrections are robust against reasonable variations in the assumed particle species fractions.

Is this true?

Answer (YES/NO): YES